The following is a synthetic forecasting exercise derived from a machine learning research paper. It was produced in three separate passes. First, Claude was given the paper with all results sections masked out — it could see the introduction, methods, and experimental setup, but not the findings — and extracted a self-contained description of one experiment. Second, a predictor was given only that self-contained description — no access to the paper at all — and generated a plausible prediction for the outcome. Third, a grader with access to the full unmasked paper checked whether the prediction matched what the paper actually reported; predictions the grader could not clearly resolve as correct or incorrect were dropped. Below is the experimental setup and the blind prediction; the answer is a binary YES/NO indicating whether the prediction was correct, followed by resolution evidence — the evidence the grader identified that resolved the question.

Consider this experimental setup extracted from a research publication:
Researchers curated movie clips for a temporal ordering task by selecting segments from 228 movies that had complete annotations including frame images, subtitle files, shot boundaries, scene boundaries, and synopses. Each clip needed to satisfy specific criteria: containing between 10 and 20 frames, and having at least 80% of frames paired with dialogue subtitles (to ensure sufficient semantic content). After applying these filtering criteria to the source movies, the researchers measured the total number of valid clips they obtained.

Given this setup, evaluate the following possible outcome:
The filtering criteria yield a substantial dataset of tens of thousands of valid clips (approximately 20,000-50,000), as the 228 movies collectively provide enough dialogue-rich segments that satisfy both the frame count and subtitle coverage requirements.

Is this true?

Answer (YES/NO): NO